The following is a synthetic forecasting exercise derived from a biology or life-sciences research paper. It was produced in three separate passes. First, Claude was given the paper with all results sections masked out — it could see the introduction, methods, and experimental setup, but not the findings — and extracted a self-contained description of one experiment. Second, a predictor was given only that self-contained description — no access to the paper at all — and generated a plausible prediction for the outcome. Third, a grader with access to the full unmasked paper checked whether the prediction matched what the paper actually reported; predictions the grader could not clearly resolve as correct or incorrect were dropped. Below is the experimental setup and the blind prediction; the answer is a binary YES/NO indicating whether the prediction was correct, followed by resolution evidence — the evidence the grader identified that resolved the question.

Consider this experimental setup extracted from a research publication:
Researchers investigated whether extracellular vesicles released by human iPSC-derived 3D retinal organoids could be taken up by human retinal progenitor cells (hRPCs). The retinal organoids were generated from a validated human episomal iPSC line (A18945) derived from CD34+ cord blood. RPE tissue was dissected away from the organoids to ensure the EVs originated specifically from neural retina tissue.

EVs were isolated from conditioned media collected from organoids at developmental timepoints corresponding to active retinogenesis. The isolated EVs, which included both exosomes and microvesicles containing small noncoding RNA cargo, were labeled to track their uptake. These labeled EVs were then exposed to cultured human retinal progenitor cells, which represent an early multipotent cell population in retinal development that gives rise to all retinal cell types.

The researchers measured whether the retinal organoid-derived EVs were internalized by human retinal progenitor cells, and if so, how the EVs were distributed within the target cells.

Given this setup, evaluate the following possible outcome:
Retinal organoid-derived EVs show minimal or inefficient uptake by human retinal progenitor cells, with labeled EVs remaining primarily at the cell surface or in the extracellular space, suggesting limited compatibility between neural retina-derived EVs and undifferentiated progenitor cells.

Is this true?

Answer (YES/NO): NO